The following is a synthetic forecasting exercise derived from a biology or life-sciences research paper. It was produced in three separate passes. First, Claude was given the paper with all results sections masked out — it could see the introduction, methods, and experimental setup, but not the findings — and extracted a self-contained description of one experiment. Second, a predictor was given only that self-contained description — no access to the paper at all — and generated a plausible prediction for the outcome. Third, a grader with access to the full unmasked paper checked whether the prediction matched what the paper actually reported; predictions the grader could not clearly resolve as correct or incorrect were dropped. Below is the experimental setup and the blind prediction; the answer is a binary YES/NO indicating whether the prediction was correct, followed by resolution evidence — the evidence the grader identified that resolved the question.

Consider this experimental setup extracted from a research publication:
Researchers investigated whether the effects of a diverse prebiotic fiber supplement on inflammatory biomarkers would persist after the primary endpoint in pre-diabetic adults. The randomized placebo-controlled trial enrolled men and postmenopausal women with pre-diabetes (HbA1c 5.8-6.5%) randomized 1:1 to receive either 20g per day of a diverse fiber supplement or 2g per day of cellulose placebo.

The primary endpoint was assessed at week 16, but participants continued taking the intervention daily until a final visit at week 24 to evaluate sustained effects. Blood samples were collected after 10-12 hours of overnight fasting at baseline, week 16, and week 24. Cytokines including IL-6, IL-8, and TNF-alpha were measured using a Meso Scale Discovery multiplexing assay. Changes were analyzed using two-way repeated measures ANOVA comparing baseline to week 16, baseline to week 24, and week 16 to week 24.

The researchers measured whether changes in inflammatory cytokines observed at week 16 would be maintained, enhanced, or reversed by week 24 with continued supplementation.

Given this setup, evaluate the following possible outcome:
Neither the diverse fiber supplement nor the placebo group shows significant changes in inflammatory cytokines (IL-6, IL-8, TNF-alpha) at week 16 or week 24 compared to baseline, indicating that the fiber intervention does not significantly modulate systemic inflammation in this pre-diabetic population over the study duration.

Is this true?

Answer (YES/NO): NO